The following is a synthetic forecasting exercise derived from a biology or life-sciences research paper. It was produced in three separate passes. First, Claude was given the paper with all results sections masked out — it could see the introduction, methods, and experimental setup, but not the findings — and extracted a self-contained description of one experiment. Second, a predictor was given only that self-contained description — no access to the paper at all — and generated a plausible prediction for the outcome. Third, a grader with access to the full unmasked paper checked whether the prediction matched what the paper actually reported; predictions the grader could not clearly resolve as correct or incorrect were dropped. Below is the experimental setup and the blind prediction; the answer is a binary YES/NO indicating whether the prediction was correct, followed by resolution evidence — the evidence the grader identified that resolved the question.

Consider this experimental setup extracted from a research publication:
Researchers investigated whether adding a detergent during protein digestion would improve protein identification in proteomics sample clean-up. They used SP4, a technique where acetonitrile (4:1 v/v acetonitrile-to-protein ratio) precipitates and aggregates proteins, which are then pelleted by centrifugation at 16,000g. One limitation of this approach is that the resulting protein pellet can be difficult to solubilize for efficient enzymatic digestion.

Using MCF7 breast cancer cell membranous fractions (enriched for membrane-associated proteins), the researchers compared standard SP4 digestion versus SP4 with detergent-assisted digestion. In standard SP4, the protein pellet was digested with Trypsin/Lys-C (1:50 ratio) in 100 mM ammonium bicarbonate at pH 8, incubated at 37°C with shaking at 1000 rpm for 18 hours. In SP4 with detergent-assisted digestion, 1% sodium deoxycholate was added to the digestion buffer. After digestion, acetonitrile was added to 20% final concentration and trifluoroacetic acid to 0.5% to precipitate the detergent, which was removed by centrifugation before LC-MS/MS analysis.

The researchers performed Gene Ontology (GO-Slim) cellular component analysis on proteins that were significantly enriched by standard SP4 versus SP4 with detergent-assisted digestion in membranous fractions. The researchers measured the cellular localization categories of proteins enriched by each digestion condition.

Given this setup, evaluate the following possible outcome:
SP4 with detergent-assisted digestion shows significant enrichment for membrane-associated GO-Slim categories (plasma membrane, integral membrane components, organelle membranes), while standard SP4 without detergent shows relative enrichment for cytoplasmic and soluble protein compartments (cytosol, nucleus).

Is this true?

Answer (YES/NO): YES